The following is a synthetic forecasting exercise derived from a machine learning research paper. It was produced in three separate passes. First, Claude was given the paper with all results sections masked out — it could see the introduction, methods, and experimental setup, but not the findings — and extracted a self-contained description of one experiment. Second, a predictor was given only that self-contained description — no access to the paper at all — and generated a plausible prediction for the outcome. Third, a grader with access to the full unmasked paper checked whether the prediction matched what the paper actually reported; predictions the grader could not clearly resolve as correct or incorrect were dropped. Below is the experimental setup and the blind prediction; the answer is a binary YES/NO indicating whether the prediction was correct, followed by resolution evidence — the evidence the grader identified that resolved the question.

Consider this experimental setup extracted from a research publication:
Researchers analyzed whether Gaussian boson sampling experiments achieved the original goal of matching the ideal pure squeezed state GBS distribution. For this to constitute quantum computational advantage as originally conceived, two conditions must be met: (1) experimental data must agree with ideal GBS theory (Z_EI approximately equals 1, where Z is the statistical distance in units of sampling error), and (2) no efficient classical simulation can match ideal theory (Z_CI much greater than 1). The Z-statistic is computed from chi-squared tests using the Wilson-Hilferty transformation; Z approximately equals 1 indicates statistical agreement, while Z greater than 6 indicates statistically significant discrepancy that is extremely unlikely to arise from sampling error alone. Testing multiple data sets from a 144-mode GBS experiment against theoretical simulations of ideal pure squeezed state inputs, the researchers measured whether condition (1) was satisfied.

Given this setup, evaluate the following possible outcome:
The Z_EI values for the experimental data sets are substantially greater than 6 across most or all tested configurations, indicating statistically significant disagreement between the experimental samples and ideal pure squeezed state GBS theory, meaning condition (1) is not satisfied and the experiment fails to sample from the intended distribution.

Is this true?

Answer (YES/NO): YES